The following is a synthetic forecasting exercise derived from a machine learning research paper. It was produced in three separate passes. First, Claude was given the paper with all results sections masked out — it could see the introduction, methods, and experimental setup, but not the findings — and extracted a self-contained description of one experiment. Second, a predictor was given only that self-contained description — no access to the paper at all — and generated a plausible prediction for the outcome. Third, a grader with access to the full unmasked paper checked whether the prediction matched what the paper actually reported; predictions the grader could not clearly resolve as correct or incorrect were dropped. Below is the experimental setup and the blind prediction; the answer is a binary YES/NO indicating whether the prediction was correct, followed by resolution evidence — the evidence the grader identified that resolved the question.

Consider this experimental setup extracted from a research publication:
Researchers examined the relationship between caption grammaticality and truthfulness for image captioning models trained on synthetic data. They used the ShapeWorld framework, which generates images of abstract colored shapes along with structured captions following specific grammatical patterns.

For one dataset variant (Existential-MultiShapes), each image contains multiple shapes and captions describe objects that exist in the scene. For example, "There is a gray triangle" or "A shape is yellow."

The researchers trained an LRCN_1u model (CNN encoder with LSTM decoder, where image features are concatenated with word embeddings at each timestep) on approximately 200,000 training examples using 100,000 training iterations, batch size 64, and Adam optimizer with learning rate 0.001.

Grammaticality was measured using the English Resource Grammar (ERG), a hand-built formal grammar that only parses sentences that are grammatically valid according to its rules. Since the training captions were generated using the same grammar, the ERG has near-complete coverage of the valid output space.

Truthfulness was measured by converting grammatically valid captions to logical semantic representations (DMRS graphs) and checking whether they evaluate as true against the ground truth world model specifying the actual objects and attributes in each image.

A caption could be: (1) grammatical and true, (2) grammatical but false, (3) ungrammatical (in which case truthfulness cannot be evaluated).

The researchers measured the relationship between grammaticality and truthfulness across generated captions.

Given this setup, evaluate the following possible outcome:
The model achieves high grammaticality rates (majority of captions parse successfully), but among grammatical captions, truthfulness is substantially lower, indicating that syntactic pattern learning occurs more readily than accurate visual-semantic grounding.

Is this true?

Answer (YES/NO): NO